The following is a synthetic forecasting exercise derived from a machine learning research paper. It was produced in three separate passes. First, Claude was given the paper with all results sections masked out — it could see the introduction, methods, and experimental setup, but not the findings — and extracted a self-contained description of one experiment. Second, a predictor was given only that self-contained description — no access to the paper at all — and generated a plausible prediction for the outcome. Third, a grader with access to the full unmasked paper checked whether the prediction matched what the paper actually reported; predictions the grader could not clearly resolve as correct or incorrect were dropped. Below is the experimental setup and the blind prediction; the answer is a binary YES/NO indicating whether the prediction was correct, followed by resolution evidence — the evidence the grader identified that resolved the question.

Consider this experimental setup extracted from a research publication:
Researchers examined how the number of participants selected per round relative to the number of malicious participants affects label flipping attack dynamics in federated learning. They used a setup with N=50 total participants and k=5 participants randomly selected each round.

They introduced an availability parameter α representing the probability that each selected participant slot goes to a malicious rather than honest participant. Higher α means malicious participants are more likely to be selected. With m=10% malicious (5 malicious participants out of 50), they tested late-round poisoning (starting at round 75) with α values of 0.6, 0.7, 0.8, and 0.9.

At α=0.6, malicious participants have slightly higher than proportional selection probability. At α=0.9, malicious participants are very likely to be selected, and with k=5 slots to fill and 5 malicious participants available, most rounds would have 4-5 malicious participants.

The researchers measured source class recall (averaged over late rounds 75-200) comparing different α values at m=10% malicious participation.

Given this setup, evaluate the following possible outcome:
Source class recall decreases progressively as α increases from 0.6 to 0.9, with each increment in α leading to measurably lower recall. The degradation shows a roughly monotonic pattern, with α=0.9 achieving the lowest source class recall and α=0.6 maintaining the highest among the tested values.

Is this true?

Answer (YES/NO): YES